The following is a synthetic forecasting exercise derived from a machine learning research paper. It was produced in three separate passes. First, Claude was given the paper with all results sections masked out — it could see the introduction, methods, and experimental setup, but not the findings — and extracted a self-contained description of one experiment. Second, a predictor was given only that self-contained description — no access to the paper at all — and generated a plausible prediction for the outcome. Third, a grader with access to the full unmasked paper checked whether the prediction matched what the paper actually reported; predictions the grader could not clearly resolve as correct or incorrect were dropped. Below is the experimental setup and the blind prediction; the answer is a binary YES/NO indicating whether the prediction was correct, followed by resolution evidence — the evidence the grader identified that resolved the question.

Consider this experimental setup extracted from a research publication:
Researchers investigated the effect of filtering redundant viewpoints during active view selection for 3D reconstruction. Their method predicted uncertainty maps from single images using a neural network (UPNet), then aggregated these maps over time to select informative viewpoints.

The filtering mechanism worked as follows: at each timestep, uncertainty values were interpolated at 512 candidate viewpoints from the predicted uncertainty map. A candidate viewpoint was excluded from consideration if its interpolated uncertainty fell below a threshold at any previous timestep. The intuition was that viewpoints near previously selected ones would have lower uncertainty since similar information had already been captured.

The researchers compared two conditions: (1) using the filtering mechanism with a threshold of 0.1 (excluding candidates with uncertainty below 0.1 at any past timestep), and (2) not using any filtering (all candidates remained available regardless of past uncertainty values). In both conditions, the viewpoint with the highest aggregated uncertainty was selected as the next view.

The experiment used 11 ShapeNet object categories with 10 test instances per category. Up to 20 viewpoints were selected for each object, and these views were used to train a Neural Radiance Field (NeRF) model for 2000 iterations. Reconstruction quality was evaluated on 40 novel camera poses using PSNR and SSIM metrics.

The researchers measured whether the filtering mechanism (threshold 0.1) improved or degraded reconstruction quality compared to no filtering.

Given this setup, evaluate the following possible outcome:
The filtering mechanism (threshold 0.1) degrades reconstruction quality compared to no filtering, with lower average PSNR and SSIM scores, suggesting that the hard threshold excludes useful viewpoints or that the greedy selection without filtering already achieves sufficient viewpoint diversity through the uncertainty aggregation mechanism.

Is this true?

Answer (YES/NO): NO